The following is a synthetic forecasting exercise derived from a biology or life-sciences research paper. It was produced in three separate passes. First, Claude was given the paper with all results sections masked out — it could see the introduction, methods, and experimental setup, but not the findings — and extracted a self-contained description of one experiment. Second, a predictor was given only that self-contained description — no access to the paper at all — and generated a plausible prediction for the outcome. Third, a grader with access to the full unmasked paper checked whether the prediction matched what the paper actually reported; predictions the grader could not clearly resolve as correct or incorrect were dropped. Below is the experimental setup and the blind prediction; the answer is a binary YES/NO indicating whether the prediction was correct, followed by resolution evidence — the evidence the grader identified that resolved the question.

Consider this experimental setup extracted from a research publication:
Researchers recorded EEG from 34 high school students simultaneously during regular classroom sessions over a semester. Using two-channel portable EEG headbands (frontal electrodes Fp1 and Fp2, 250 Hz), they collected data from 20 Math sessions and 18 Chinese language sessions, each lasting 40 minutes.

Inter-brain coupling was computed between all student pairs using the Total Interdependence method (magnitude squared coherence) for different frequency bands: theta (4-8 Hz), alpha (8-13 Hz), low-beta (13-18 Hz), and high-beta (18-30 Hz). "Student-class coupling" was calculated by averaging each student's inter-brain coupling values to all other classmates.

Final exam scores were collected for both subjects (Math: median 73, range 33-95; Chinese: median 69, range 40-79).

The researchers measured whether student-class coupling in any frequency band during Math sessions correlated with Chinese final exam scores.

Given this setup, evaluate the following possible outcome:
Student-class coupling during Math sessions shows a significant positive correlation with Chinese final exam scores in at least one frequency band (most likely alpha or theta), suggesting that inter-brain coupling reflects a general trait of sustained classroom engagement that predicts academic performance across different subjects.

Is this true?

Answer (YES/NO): NO